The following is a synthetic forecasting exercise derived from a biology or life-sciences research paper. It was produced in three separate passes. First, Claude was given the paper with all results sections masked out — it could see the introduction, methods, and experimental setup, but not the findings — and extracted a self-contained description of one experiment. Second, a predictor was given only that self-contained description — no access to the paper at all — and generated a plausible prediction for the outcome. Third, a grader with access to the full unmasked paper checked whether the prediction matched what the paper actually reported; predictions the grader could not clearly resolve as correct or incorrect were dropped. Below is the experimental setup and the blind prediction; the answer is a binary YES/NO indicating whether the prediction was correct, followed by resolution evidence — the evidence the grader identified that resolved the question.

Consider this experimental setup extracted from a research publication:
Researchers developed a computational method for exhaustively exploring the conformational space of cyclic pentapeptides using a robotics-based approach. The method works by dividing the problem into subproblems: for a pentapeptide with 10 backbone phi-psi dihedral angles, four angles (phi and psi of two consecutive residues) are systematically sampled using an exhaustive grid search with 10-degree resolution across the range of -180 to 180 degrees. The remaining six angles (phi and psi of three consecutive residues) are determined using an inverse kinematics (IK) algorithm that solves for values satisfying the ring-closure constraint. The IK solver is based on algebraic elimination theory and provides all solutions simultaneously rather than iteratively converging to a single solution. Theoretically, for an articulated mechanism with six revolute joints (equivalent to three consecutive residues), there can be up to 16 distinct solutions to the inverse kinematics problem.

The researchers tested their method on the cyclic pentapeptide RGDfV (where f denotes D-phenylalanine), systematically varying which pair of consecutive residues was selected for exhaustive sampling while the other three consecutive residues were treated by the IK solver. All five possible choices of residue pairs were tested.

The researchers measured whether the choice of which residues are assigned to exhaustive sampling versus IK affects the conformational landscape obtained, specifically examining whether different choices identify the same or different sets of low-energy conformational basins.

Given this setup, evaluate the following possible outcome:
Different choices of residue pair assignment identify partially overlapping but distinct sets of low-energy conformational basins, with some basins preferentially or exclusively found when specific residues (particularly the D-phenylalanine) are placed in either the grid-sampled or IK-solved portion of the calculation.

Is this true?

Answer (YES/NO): NO